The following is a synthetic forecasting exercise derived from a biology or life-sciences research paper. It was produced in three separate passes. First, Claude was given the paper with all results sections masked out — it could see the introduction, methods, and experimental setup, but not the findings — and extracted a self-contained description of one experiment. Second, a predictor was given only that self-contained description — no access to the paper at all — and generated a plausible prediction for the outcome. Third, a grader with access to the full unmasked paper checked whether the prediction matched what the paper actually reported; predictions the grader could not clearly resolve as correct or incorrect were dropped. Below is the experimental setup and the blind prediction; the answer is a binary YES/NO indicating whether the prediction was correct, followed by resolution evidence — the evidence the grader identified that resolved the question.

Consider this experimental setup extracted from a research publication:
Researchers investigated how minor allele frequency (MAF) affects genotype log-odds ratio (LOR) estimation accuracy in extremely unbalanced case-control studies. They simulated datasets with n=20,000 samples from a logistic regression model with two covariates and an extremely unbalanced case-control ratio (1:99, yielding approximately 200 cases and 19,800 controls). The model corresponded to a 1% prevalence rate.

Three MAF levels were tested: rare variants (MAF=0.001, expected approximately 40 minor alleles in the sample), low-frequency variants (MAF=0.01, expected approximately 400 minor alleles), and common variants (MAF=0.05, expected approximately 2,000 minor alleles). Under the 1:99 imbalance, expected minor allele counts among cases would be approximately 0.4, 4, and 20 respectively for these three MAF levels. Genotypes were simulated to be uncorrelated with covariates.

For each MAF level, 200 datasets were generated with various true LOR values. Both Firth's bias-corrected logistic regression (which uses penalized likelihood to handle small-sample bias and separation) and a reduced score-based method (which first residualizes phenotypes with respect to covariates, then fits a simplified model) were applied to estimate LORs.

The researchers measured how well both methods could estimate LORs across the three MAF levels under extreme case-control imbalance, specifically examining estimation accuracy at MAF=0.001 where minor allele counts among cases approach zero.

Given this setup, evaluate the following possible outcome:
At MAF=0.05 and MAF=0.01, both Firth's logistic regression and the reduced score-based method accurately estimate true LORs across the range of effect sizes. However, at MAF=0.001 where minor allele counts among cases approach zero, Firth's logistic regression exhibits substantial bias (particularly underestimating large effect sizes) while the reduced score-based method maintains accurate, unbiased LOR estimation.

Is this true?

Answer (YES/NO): NO